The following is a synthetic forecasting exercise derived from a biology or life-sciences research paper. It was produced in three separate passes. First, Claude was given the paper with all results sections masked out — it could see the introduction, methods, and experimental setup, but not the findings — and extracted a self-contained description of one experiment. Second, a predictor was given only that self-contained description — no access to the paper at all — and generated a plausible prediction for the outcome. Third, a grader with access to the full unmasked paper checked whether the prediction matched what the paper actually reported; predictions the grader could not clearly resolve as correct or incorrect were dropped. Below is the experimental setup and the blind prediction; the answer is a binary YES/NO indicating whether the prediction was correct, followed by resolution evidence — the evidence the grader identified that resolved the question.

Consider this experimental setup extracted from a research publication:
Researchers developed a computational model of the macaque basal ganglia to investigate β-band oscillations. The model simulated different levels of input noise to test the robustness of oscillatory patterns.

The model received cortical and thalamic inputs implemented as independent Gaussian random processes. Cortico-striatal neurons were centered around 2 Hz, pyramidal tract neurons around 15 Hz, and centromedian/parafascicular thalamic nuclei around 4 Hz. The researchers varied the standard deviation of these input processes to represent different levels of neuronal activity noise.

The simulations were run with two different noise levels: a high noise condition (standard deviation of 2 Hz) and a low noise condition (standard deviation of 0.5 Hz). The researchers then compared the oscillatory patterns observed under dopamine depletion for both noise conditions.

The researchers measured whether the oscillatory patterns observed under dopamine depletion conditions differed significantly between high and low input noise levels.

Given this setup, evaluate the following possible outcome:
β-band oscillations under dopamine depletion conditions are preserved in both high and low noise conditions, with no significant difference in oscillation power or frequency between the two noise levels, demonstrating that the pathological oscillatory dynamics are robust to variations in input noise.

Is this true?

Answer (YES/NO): YES